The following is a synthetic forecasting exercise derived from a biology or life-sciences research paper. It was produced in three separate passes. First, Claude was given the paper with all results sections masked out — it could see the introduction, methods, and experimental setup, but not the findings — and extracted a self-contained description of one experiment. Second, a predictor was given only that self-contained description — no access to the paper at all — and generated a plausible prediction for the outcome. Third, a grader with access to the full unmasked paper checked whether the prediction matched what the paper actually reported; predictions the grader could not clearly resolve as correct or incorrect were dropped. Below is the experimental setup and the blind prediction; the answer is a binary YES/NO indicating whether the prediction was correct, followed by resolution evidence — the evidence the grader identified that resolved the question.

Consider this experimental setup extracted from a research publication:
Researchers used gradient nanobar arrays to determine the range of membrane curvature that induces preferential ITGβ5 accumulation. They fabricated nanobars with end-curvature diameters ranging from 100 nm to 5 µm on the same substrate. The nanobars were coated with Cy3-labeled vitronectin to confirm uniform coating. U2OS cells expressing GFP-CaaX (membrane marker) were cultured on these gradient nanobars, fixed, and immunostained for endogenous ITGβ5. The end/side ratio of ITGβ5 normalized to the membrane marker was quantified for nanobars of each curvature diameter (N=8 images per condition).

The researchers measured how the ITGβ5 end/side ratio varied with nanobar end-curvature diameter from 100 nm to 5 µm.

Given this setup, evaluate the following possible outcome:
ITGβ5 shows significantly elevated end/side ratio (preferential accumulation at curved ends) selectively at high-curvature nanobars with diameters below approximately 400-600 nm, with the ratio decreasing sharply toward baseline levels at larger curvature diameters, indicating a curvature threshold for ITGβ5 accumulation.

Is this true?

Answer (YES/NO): NO